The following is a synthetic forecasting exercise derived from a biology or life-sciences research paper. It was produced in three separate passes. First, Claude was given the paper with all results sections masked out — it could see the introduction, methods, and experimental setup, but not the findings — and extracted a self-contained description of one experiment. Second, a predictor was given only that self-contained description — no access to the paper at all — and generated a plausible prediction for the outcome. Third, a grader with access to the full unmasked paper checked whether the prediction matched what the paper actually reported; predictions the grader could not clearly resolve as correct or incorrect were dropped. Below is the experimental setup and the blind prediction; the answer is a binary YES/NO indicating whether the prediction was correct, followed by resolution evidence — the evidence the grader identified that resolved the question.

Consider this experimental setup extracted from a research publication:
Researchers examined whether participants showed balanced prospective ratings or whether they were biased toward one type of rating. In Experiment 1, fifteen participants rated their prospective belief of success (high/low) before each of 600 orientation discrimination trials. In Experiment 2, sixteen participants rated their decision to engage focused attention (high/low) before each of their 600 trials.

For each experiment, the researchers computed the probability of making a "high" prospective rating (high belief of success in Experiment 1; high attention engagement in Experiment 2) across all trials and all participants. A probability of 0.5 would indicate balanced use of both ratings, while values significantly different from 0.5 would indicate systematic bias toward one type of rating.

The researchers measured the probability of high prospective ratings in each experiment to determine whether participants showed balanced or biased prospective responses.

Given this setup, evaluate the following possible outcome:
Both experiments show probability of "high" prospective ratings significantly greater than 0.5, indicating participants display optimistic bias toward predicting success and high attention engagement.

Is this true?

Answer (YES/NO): NO